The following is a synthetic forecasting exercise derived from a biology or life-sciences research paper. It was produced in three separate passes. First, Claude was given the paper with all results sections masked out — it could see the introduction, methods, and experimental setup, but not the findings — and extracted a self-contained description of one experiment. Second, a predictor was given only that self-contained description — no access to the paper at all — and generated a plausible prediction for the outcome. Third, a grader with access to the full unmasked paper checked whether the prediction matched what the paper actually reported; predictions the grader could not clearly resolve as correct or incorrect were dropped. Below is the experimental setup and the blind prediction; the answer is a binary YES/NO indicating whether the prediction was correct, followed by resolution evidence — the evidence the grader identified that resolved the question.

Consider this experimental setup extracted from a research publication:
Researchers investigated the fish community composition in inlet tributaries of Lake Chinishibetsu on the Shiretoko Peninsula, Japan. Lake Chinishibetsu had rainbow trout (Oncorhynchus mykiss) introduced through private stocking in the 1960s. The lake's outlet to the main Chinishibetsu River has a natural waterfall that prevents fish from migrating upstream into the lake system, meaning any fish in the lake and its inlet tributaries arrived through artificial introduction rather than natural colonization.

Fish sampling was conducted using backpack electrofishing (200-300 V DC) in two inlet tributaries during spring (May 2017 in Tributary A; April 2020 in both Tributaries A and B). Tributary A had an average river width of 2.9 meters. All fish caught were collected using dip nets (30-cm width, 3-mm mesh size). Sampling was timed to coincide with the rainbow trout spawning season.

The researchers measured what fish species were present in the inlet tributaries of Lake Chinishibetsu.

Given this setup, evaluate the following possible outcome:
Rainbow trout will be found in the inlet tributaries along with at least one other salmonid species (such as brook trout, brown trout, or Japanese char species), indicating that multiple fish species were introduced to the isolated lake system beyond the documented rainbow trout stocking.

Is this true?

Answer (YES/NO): YES